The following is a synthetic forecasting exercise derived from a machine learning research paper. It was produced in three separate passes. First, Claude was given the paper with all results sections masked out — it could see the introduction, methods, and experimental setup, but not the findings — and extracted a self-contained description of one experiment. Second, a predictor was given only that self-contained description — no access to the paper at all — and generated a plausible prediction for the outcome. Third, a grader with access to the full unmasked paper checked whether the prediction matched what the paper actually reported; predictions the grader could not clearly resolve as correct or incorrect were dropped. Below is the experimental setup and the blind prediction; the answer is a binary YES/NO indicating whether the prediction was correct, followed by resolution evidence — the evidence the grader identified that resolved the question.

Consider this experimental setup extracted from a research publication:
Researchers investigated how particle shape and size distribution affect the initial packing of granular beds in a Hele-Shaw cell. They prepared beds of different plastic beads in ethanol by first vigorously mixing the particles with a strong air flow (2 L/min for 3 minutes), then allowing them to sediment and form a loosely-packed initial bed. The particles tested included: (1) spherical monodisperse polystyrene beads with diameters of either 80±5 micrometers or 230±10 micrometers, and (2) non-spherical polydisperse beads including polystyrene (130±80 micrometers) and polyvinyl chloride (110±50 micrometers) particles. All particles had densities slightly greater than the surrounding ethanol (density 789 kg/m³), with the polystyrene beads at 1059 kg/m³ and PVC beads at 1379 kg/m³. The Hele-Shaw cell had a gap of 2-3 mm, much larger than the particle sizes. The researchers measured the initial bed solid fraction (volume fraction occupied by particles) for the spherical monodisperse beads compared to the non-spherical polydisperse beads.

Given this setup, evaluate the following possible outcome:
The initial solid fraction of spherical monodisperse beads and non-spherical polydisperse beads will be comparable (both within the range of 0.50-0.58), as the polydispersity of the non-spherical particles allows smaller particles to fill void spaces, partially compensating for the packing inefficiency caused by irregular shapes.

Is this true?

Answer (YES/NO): NO